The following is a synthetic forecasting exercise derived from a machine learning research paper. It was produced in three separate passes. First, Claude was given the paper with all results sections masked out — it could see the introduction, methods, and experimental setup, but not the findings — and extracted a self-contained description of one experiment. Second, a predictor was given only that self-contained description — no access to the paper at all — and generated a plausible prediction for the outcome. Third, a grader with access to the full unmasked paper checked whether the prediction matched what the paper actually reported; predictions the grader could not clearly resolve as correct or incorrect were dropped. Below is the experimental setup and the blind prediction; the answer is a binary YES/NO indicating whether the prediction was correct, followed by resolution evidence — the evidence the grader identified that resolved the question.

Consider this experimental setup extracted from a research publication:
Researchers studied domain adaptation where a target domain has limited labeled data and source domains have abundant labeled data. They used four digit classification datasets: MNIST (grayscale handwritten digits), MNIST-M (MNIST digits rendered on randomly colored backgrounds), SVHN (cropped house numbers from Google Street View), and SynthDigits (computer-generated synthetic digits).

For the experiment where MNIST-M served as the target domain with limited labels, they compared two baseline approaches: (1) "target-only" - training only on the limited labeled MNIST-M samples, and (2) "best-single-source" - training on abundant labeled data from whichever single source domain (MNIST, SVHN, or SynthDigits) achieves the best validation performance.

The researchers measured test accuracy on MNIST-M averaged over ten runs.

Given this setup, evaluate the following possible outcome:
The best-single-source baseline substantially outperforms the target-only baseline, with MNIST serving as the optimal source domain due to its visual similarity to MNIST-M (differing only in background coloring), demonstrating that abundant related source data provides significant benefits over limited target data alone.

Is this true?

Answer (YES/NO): NO